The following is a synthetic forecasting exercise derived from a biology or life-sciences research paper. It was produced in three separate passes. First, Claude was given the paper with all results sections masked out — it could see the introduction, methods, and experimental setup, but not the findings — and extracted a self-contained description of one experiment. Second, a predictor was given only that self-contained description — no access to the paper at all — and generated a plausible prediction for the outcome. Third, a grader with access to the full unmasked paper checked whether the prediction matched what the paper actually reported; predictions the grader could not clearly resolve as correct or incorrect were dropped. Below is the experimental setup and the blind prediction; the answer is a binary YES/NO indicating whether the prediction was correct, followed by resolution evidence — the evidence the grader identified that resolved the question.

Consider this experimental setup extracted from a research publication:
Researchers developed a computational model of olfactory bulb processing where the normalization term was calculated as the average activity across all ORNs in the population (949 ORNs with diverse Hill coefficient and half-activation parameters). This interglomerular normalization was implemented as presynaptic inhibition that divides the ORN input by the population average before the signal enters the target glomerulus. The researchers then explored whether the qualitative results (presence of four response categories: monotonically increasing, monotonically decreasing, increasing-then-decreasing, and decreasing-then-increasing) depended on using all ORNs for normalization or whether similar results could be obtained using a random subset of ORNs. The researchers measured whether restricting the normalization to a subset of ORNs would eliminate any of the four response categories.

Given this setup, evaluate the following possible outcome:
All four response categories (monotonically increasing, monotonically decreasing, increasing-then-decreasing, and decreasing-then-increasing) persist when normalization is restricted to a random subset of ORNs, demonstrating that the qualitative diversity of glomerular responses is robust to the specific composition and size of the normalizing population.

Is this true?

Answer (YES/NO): YES